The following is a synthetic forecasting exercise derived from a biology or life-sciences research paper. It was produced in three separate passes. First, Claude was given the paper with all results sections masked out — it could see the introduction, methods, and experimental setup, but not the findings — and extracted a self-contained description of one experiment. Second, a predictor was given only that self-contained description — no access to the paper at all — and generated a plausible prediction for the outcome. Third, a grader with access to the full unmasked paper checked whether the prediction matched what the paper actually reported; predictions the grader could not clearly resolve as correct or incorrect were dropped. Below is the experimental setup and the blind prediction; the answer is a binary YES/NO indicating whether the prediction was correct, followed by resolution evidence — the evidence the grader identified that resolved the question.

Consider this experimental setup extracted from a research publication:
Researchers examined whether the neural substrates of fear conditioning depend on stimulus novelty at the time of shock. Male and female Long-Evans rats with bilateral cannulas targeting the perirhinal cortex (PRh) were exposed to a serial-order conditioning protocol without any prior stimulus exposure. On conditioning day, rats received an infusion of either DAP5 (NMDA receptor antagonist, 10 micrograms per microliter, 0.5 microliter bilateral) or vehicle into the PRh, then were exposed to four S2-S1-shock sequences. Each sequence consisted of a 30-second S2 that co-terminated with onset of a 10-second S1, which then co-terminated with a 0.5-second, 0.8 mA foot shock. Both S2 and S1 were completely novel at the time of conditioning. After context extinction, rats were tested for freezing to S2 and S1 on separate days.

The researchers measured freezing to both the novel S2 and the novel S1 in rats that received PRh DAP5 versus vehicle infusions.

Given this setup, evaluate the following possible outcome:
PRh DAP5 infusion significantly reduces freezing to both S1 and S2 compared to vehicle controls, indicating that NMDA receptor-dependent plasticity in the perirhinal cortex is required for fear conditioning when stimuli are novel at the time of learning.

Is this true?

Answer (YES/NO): NO